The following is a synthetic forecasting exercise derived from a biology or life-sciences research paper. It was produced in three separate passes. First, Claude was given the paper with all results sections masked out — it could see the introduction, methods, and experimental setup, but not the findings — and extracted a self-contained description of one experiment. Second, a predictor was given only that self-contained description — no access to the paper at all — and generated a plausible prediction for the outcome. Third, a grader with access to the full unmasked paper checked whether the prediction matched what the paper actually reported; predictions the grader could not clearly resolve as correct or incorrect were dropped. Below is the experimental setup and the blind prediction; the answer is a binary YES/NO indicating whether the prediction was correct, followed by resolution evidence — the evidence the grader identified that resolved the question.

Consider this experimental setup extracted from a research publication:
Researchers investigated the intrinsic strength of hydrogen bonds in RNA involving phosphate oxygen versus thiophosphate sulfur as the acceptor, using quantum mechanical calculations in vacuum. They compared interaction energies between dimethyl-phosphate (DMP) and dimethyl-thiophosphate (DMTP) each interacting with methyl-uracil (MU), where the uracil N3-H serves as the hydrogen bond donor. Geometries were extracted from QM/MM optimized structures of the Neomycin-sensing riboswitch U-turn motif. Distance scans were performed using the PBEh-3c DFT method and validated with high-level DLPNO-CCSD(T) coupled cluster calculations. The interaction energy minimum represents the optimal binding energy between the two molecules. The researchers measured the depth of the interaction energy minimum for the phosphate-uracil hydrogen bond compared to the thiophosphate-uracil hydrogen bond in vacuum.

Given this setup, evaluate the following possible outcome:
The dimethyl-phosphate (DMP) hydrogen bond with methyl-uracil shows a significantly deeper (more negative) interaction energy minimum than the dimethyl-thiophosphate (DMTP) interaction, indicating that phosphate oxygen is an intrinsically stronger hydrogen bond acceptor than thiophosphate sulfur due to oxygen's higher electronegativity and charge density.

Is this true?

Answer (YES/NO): YES